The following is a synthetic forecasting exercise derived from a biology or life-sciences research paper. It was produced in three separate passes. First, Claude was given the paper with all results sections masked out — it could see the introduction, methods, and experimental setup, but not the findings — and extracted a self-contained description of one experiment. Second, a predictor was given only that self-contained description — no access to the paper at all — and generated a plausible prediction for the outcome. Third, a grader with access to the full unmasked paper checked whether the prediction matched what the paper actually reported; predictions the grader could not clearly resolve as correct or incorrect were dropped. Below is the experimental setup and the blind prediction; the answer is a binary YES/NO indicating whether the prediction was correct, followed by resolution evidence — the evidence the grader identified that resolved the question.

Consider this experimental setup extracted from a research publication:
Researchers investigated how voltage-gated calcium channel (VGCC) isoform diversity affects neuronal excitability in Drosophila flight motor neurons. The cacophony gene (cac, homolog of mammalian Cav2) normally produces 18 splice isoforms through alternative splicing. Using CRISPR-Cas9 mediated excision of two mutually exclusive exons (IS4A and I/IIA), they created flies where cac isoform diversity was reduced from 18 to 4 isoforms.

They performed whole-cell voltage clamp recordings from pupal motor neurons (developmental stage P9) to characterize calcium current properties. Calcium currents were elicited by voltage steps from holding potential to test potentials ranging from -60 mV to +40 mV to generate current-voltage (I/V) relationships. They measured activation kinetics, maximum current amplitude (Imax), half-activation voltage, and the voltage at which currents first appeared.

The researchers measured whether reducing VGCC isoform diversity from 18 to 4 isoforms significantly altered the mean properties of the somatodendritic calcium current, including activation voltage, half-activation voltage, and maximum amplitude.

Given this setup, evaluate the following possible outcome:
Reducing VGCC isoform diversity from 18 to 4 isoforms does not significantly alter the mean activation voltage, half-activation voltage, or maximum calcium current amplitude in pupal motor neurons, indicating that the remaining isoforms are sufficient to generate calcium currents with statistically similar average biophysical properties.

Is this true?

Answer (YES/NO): YES